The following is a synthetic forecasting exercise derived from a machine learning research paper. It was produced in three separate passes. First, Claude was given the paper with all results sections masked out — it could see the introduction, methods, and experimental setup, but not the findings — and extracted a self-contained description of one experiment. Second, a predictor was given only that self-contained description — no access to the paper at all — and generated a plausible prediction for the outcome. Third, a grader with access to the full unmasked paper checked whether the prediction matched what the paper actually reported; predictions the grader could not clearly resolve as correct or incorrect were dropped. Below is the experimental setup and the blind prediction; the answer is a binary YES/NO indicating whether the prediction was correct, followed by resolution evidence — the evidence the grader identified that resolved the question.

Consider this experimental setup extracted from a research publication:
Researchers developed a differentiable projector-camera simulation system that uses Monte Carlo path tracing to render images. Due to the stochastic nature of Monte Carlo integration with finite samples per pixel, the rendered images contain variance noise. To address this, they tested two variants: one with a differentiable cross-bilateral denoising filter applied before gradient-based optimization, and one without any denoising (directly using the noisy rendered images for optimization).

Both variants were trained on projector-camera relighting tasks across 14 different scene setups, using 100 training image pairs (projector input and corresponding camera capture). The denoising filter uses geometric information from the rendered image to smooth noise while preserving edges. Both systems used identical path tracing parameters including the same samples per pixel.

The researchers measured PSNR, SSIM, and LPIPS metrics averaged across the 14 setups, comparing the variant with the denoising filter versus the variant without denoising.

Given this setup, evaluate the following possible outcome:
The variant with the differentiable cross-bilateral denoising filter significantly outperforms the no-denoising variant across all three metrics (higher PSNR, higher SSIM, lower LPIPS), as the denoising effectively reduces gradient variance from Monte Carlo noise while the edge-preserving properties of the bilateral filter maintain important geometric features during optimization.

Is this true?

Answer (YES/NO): NO